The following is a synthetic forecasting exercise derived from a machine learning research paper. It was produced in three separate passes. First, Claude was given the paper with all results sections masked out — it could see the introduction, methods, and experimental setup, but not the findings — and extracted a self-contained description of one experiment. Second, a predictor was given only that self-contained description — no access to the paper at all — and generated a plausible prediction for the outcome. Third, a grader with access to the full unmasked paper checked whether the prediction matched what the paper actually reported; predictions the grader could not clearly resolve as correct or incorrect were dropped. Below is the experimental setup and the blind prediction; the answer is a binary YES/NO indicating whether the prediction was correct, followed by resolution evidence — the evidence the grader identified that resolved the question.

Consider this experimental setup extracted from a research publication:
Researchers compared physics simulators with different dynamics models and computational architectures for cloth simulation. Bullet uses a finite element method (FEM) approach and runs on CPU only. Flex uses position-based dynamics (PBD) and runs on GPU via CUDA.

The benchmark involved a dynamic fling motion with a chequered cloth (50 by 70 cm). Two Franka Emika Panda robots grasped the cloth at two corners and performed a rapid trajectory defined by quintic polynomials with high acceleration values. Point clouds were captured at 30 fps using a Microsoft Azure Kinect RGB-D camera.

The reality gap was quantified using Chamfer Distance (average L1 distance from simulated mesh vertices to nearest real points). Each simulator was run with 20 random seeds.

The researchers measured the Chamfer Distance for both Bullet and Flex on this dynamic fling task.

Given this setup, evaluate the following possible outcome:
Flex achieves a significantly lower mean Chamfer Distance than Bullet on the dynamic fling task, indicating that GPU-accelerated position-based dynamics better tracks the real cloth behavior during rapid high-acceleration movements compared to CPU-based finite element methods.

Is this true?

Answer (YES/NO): NO